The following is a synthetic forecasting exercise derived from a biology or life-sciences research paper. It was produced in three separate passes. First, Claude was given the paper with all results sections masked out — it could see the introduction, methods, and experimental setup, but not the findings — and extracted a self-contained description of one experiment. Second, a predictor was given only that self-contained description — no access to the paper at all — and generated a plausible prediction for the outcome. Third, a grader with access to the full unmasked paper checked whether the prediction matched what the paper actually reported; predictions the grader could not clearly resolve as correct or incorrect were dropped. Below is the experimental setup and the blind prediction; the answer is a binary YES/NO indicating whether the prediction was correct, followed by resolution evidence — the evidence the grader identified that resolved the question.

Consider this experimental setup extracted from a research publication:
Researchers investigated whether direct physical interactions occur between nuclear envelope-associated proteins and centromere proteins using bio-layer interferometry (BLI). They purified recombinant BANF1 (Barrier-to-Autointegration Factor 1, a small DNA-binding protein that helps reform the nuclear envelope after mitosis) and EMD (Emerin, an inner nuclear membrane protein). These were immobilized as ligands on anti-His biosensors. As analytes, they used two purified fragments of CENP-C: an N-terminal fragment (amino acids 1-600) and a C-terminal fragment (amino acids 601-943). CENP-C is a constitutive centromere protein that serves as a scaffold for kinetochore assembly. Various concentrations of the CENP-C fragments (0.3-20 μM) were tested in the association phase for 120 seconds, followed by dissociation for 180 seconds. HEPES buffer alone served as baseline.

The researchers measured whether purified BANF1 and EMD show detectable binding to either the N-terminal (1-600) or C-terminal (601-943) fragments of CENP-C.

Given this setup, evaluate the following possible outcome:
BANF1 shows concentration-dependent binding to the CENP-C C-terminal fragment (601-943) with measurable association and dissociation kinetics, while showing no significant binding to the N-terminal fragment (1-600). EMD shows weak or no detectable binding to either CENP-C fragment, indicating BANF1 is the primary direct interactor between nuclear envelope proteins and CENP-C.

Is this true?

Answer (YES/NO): NO